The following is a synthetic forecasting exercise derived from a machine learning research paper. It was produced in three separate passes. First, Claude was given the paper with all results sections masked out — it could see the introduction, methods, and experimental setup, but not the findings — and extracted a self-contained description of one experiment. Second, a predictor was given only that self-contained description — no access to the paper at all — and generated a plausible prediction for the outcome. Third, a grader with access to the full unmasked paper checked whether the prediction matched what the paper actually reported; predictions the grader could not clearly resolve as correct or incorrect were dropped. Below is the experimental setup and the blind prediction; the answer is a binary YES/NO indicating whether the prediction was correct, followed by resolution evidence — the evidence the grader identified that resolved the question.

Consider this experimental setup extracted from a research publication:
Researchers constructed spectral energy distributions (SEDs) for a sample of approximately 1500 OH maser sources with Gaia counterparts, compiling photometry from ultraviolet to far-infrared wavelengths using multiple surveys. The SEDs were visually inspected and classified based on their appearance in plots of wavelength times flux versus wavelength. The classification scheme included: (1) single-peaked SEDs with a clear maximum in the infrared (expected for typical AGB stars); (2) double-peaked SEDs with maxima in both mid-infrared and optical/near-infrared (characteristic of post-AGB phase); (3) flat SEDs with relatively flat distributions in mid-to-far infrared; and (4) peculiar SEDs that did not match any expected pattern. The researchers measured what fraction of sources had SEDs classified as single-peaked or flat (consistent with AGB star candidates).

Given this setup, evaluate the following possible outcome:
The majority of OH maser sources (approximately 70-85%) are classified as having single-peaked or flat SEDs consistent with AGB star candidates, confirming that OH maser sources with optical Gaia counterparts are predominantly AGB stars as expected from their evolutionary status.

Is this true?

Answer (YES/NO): NO